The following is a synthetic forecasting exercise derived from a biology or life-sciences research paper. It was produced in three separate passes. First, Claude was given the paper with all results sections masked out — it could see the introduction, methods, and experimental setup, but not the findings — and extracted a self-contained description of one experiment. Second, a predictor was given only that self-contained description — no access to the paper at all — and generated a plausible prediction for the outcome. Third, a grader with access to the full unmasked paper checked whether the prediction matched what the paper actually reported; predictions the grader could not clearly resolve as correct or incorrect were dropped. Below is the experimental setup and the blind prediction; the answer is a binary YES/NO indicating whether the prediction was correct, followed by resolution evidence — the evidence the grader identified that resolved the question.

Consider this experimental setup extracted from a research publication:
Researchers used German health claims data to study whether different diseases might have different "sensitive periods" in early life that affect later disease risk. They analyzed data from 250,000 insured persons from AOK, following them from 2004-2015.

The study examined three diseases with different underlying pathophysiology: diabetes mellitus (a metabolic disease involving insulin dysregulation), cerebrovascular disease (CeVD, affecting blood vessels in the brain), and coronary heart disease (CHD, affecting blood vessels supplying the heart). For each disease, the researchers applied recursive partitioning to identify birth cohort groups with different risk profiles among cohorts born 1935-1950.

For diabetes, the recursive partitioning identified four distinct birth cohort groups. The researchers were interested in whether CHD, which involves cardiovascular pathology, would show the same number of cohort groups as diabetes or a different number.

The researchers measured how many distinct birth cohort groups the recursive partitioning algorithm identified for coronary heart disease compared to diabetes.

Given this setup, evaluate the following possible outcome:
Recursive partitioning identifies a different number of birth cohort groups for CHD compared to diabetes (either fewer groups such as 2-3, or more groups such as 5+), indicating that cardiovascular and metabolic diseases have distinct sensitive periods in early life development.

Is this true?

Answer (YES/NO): NO